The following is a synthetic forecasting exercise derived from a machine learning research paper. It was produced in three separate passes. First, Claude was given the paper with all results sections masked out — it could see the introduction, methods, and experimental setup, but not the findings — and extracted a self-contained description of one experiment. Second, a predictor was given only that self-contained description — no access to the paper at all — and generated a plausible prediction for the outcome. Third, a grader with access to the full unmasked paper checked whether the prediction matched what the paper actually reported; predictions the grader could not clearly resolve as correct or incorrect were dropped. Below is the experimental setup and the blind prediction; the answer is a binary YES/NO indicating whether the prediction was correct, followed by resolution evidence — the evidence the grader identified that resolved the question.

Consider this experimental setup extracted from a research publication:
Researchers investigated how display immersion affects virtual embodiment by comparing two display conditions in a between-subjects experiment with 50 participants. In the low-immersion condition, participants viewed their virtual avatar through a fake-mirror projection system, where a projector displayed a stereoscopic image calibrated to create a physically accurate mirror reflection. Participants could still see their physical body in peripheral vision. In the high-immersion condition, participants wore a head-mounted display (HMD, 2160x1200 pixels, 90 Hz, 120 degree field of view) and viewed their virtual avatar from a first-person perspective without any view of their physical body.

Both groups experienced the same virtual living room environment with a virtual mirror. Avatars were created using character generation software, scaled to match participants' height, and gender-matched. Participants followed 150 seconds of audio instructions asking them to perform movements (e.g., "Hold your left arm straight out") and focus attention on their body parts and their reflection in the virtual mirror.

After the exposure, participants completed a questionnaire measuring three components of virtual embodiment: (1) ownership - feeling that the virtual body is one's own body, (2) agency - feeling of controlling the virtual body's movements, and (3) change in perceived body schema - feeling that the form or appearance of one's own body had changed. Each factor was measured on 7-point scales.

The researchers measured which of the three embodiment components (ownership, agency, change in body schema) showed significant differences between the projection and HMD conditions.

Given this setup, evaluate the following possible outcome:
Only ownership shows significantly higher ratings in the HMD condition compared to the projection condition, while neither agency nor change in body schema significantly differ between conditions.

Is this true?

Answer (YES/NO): NO